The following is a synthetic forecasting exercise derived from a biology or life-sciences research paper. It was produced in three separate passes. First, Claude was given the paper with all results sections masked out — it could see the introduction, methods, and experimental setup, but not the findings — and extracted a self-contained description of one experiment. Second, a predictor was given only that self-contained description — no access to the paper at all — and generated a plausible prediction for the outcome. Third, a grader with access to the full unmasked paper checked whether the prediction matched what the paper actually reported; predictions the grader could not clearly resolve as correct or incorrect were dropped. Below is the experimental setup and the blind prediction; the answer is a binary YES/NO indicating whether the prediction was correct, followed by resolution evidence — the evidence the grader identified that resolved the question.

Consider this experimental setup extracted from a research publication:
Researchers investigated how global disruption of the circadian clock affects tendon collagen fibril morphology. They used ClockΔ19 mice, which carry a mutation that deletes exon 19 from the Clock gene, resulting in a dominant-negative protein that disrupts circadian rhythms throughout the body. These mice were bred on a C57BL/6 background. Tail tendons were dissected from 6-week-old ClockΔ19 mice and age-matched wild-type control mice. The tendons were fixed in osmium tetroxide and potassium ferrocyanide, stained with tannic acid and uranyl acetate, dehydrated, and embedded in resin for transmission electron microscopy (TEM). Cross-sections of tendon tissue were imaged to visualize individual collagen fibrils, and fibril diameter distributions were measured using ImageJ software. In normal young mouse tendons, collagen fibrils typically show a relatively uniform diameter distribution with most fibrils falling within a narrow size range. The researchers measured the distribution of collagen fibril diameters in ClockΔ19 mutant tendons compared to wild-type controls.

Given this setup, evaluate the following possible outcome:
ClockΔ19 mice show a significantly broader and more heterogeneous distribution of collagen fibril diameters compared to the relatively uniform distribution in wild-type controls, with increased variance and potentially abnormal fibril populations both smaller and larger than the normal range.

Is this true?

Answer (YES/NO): NO